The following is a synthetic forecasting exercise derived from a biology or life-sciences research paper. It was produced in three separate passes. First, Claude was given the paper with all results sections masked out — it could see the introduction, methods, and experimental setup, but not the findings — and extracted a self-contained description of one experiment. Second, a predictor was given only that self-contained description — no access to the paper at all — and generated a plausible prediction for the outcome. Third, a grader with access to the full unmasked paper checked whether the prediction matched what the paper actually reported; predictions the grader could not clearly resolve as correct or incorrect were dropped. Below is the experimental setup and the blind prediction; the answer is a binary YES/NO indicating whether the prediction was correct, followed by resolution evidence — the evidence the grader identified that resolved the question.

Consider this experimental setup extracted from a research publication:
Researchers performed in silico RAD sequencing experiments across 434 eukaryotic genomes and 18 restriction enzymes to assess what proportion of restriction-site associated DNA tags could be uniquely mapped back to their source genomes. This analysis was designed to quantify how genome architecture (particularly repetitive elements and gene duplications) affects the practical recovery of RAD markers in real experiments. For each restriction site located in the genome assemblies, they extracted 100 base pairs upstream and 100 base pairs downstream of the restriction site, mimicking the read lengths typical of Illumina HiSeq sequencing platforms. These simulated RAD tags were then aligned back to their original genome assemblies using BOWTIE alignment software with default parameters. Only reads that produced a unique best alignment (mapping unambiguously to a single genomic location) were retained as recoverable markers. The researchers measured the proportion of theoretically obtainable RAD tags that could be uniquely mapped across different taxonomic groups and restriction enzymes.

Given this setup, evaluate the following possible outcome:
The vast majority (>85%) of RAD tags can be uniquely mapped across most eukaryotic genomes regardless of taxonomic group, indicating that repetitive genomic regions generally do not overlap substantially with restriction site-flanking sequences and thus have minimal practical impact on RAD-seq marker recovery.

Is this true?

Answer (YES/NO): YES